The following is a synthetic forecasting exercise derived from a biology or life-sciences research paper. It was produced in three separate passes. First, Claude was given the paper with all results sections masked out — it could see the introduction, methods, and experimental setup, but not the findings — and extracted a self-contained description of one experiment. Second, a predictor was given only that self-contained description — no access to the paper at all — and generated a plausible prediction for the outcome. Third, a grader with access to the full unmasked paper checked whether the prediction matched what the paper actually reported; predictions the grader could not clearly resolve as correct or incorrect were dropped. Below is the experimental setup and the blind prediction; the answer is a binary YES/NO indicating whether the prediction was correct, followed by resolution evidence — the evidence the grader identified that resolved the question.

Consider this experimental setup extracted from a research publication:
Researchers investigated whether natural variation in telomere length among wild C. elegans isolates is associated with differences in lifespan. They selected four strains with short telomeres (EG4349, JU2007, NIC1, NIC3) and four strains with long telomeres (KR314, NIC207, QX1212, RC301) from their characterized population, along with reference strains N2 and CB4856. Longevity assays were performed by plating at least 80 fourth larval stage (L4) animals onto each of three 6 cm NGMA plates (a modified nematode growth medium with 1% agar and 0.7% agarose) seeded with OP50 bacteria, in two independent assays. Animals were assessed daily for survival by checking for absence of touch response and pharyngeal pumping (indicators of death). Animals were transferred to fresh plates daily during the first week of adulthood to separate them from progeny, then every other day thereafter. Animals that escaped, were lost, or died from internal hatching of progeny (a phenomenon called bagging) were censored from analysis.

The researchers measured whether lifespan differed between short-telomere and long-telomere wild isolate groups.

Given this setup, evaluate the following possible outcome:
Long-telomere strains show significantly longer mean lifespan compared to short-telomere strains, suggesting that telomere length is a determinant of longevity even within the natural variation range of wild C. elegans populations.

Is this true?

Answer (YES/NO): NO